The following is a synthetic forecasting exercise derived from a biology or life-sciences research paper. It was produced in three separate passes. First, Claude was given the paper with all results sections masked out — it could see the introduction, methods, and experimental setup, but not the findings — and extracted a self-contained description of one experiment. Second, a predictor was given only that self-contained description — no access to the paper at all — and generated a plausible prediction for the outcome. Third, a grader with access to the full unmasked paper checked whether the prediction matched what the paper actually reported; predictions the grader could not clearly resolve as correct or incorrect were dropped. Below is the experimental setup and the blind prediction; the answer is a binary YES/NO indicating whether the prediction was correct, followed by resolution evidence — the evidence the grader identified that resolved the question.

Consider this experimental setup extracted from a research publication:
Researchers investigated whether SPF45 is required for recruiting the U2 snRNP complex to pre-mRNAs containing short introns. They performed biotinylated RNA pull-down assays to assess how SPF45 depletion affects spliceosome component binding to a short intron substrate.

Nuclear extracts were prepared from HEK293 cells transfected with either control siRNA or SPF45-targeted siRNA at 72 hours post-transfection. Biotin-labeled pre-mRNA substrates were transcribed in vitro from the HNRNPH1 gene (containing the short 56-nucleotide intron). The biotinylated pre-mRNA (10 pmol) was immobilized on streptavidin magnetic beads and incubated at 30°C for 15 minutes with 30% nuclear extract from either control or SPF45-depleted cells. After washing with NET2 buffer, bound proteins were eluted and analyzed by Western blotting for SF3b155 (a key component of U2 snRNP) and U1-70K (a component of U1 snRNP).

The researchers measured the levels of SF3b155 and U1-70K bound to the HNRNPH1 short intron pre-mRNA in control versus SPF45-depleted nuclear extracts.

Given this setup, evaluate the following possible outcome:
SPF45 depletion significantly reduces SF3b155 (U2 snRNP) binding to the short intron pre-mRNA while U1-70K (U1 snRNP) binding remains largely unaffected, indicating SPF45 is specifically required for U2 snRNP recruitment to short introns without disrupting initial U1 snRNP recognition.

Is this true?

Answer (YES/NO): NO